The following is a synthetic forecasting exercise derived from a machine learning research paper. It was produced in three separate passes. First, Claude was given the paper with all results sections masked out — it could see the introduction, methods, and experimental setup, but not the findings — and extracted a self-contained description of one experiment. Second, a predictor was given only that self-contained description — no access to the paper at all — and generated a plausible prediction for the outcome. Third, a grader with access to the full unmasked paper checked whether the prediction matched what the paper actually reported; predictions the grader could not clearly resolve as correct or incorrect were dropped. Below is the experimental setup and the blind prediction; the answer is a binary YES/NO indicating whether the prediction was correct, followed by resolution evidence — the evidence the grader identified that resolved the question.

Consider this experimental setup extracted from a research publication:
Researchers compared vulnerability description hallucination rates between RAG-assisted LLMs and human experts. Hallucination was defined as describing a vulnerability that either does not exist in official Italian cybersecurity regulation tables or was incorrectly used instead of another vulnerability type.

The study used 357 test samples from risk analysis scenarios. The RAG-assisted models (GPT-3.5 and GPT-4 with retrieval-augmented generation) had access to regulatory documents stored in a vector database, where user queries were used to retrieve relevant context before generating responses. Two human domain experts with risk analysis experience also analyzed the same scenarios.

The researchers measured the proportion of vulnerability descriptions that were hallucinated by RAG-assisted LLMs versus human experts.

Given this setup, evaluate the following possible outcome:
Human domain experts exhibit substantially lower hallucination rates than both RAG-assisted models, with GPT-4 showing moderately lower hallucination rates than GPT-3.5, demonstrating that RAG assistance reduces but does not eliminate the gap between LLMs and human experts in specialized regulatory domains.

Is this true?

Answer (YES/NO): NO